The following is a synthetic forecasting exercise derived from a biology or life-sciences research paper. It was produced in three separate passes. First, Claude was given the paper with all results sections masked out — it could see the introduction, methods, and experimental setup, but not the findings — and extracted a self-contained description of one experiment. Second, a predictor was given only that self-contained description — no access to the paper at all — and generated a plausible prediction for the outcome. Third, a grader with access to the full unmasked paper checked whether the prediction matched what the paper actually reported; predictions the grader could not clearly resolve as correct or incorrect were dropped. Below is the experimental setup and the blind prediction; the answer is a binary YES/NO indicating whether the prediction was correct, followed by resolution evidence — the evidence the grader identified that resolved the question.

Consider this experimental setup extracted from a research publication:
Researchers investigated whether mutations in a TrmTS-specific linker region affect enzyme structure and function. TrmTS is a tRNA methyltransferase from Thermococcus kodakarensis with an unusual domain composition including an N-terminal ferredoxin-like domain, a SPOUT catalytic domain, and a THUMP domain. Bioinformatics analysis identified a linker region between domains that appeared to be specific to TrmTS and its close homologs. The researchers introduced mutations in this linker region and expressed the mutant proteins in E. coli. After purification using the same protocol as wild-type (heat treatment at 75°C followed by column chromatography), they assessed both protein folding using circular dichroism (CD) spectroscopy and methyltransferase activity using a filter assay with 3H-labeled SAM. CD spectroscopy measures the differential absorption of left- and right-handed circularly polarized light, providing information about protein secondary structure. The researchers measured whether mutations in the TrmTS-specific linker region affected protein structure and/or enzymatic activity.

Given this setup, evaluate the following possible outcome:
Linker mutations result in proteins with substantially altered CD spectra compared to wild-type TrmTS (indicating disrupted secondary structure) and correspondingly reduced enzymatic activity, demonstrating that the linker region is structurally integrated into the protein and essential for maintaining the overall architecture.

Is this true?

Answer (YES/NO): YES